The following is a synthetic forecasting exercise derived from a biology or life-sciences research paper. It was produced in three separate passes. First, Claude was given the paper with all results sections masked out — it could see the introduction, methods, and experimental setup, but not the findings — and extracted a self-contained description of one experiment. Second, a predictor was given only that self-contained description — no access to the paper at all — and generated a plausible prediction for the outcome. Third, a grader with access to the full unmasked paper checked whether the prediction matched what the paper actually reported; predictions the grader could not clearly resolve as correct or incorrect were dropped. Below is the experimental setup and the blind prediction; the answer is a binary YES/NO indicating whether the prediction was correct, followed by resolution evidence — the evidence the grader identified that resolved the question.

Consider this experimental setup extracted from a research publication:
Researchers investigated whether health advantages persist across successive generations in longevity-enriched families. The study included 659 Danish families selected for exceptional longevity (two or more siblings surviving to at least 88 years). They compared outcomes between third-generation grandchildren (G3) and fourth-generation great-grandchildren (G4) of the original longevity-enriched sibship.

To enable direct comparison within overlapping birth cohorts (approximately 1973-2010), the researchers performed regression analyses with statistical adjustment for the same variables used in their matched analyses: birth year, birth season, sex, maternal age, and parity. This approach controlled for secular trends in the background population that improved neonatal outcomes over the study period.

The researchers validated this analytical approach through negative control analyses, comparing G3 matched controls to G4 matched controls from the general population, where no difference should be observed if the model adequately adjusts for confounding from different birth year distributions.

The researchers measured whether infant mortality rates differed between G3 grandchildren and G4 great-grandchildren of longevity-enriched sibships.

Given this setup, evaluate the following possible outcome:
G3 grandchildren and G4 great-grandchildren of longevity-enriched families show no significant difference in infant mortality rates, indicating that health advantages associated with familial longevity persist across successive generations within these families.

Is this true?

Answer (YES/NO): NO